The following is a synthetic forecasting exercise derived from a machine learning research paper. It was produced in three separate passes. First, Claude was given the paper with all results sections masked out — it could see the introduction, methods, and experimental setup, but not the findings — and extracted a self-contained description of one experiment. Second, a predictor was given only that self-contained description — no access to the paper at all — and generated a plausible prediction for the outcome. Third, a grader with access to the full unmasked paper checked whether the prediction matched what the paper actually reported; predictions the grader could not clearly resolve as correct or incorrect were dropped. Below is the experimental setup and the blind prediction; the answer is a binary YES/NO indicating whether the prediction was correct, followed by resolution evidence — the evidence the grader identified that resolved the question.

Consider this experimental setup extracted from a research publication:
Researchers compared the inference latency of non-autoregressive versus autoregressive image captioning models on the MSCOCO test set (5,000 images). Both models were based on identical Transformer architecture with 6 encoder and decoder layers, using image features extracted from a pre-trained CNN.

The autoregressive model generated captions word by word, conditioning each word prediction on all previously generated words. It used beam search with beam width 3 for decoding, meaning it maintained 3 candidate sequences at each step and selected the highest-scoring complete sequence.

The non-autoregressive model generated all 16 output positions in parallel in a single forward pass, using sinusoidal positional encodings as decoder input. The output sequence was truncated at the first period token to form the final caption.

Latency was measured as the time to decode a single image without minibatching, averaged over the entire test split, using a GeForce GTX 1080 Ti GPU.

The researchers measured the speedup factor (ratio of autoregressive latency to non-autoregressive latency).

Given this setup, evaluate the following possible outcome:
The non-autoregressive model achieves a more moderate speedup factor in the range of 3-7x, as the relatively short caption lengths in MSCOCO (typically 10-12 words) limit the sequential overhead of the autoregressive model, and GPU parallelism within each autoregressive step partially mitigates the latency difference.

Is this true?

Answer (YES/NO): NO